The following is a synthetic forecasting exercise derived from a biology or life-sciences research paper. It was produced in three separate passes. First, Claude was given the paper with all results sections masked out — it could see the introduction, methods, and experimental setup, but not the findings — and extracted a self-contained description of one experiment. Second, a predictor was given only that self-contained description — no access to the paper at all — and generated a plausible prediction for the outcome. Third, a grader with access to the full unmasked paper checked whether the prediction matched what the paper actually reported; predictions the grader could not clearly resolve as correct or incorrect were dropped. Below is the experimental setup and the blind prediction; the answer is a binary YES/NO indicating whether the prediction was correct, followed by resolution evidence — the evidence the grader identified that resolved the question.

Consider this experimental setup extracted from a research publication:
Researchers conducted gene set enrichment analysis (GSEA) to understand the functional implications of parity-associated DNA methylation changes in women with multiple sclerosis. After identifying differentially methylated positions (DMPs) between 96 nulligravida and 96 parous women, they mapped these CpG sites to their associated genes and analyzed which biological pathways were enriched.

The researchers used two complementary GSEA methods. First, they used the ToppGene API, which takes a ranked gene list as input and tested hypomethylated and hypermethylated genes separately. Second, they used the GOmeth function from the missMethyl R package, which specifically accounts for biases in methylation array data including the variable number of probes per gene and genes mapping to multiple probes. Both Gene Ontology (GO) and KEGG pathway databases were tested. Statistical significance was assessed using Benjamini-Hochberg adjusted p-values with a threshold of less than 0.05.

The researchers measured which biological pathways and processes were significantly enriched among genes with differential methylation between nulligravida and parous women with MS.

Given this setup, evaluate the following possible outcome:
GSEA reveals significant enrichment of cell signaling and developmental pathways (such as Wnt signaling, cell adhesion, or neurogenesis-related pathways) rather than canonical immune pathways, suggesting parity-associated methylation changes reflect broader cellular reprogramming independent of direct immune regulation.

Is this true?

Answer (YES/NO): YES